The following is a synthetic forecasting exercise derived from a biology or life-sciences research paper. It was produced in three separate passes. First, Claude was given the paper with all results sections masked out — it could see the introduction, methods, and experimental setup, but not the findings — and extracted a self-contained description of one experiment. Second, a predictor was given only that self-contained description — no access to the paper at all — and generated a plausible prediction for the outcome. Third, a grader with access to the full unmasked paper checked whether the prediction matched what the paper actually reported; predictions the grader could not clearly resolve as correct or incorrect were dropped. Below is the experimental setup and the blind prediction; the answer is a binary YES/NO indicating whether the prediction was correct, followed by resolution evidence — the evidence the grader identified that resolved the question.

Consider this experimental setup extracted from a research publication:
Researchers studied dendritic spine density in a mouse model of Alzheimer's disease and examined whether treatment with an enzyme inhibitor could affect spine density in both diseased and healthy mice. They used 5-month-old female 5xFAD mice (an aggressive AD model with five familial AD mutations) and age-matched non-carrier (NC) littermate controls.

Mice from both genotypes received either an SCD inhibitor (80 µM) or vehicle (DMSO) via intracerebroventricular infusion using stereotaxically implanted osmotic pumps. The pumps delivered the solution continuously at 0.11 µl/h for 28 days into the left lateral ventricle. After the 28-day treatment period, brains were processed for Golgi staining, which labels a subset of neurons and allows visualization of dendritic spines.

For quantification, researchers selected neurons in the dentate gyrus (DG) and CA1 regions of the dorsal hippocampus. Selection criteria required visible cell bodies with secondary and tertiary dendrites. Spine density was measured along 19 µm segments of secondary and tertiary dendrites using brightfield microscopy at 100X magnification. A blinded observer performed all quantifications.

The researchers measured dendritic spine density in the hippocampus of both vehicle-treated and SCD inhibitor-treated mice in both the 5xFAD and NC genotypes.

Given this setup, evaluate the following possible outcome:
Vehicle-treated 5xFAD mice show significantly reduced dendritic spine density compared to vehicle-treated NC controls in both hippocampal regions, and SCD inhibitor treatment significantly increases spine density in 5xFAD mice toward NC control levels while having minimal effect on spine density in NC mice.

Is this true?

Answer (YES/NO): YES